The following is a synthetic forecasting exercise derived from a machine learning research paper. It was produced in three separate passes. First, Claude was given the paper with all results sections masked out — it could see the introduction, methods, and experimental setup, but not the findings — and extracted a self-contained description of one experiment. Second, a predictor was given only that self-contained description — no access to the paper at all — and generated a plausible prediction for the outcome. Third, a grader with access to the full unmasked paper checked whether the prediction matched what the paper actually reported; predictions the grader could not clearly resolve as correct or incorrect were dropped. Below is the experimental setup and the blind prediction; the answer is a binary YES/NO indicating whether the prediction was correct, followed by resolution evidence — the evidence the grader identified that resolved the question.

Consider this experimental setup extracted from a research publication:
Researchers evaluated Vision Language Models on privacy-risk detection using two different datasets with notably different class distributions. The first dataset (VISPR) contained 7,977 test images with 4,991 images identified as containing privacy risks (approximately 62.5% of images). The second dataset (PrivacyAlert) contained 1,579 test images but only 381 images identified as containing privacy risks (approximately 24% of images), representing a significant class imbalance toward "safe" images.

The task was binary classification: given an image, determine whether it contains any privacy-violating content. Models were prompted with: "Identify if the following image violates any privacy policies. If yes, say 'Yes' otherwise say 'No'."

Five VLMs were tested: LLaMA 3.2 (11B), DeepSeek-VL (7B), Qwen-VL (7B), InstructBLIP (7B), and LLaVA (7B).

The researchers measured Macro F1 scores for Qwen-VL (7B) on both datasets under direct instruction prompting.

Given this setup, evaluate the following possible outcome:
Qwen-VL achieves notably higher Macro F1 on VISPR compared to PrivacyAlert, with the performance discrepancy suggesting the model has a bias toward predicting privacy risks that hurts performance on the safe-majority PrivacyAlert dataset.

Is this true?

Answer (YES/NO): NO